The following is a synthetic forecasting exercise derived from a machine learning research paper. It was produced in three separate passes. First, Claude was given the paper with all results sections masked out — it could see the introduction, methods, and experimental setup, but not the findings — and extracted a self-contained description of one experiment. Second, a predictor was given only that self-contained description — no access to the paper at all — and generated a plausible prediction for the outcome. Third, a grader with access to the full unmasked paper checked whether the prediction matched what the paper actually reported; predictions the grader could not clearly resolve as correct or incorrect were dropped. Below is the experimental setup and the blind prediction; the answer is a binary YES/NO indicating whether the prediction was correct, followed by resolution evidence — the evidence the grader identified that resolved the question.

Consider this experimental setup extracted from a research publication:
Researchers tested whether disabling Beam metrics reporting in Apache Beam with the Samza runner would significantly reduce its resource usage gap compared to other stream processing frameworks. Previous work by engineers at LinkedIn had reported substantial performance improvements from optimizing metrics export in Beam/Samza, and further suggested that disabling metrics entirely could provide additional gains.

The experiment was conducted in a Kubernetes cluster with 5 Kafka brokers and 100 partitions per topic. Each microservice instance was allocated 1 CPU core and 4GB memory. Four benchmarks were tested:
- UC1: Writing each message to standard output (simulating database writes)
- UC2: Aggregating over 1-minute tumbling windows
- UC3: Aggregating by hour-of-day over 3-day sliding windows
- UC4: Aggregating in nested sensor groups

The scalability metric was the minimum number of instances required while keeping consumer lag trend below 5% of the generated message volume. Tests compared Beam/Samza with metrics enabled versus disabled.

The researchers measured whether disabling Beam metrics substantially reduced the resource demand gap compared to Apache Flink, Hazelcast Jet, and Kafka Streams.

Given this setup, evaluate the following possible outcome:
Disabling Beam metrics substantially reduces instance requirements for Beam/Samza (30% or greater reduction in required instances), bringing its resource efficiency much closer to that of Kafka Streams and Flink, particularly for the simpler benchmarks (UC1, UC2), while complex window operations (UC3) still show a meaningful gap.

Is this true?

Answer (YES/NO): NO